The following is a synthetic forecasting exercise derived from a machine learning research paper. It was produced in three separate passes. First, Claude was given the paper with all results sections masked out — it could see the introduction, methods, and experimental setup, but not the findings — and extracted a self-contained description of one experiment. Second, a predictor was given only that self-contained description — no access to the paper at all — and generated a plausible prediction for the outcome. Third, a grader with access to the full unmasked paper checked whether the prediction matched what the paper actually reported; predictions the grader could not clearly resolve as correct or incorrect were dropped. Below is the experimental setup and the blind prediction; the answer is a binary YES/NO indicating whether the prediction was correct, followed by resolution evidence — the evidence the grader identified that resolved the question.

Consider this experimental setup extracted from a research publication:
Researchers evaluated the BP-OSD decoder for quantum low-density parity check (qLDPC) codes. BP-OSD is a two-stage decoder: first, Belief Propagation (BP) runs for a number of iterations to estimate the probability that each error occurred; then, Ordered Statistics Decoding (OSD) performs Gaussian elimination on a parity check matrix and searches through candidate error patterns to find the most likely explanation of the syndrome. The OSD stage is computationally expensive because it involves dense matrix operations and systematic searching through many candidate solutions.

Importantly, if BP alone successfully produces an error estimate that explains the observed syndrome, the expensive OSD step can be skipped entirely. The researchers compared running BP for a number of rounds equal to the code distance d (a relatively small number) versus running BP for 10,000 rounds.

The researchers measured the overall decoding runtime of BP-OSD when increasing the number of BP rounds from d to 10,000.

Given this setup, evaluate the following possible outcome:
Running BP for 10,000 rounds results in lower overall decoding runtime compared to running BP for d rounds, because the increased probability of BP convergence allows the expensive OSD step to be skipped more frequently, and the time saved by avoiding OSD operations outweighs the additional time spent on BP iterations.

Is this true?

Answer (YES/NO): YES